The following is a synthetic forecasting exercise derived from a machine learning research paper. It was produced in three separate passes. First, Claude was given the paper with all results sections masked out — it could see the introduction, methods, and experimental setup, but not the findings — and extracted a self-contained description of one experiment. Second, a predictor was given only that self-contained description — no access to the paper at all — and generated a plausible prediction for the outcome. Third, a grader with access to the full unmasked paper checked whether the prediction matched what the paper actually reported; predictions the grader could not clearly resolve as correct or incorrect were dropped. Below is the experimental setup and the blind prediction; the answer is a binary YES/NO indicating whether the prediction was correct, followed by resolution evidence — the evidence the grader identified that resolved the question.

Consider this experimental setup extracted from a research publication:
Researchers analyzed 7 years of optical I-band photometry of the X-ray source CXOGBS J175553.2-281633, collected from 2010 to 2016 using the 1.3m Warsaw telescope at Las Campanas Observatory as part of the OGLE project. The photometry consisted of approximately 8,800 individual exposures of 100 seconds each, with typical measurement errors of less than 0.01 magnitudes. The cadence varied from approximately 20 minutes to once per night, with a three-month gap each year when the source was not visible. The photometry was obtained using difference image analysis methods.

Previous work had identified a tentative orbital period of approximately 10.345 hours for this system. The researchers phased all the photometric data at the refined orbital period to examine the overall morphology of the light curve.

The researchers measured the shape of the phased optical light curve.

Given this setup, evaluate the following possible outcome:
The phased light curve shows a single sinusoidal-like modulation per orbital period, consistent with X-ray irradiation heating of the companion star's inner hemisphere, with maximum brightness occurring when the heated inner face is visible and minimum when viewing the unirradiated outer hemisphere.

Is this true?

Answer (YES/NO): NO